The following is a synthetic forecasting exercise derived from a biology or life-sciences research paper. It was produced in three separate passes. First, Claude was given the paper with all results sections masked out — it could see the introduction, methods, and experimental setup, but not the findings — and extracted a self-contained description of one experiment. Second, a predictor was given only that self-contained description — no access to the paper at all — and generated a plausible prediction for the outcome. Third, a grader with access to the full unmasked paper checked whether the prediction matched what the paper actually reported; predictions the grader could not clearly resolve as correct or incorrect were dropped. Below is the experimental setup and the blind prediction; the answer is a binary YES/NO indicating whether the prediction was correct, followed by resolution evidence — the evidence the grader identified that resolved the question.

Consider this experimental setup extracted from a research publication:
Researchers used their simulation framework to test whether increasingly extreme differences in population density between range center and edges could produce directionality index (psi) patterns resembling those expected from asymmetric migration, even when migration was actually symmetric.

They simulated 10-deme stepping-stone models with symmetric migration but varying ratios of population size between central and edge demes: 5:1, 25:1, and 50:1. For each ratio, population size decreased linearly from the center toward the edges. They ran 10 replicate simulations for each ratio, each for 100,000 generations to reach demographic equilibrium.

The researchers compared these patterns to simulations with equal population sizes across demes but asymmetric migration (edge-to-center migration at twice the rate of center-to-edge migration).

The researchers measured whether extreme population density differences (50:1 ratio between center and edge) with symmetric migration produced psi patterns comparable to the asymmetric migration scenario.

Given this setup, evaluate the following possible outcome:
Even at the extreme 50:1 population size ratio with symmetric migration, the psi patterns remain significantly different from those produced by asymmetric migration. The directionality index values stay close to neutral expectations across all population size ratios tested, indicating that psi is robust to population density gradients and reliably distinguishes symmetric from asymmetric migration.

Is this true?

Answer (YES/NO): YES